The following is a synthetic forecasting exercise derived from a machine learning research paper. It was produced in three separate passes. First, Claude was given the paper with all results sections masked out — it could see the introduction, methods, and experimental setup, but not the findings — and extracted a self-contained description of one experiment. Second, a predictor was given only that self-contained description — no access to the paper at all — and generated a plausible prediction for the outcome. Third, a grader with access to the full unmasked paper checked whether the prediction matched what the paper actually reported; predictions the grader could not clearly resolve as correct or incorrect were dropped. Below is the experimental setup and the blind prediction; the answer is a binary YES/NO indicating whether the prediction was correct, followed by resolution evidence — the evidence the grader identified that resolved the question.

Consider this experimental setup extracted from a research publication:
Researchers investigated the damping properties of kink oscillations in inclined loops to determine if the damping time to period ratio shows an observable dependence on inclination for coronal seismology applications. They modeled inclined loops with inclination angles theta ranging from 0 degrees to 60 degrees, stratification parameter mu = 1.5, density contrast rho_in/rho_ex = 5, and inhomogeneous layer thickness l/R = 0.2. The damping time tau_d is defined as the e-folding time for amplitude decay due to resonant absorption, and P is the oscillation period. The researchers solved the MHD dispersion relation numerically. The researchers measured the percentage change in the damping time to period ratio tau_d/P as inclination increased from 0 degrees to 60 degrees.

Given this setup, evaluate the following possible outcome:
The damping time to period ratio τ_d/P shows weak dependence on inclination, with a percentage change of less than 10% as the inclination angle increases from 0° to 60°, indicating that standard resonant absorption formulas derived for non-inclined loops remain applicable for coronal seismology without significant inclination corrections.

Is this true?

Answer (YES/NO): YES